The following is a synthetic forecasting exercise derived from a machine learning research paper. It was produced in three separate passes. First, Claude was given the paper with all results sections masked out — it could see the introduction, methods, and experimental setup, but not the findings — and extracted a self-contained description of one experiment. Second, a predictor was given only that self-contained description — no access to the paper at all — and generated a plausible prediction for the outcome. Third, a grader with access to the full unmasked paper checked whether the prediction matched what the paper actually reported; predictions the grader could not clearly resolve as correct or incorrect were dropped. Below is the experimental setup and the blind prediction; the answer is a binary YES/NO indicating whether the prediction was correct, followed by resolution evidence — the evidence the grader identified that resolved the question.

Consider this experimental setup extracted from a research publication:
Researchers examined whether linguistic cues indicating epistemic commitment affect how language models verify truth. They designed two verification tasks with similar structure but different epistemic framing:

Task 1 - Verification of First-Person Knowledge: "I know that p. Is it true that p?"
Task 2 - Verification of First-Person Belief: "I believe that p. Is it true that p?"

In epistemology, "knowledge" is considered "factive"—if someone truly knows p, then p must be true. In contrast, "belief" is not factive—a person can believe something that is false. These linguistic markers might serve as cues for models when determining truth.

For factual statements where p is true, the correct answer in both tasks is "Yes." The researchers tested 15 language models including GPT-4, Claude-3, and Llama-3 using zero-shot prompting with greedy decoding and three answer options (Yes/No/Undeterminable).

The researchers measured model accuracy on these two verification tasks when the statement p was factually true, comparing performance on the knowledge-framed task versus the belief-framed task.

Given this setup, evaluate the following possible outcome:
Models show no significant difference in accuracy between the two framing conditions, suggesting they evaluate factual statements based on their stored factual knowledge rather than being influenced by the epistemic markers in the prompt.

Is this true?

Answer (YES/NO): NO